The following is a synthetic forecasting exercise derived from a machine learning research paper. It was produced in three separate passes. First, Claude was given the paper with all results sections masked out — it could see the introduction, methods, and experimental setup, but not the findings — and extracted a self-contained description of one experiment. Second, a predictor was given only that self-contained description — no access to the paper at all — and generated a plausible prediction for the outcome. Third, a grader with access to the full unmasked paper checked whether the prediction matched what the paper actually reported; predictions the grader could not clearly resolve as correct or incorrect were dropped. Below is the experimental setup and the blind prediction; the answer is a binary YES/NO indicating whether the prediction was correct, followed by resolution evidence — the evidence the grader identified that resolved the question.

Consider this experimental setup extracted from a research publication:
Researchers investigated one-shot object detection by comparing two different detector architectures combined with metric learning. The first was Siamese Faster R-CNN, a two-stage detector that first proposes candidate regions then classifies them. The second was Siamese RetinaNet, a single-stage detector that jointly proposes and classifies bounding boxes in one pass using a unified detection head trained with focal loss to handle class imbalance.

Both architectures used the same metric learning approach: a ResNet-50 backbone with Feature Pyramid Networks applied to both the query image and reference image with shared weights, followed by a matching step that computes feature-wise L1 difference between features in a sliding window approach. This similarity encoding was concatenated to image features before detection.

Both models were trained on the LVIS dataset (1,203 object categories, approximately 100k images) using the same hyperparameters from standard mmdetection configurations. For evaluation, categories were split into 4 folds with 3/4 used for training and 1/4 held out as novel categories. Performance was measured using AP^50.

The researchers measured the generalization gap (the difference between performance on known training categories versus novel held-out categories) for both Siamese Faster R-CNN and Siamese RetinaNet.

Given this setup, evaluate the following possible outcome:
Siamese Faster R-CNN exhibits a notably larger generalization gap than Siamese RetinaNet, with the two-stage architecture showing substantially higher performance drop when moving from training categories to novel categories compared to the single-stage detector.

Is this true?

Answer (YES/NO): NO